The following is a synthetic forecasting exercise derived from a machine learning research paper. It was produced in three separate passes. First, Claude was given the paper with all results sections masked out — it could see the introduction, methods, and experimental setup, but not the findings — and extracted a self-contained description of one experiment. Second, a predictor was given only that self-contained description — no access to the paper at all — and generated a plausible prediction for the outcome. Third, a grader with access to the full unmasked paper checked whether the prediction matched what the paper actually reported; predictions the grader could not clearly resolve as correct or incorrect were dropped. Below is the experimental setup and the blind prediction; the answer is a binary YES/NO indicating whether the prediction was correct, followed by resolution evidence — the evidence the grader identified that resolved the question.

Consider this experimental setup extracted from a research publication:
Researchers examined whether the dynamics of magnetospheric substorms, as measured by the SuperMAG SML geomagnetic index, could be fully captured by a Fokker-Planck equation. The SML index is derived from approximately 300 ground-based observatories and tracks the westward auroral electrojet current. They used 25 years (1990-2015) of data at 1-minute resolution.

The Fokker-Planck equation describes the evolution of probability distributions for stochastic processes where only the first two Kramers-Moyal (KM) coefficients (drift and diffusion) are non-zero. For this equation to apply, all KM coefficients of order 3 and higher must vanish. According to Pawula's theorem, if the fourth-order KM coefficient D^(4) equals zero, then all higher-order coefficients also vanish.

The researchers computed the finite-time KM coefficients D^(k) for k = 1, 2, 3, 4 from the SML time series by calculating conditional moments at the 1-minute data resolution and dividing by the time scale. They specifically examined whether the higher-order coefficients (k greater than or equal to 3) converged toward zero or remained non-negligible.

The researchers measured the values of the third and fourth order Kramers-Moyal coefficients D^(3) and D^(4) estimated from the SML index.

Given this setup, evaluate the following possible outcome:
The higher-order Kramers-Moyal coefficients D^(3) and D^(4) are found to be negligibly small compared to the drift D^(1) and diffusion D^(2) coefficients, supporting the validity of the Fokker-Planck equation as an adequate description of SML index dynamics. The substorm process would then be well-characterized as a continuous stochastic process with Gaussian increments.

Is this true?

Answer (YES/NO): NO